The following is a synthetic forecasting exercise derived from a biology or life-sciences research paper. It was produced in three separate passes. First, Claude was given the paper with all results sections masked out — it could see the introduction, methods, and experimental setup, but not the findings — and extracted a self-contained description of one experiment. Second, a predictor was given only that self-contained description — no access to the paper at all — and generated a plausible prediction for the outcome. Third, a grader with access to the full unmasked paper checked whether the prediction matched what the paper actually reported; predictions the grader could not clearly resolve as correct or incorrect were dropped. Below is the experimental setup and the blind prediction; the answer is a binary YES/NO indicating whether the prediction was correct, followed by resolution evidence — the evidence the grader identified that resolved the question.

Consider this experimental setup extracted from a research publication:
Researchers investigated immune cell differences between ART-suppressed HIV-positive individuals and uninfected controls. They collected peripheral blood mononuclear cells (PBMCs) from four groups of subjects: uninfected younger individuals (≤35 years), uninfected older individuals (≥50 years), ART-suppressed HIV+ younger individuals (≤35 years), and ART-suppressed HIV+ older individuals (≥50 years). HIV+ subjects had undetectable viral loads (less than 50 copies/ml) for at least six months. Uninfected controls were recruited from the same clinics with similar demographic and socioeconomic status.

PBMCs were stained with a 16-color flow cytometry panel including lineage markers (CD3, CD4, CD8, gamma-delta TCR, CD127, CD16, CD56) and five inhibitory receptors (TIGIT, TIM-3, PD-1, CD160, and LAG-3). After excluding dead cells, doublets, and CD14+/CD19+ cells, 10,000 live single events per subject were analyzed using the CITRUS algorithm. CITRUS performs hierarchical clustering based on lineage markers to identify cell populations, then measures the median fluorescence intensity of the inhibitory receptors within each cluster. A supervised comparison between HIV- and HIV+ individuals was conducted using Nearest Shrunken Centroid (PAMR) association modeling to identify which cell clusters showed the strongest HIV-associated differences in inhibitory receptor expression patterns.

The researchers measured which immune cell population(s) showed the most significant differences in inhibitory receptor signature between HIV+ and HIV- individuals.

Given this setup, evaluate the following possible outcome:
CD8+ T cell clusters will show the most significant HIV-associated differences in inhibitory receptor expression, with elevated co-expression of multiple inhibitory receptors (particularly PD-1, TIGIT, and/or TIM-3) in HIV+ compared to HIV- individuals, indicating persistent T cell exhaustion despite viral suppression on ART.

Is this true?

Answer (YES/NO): NO